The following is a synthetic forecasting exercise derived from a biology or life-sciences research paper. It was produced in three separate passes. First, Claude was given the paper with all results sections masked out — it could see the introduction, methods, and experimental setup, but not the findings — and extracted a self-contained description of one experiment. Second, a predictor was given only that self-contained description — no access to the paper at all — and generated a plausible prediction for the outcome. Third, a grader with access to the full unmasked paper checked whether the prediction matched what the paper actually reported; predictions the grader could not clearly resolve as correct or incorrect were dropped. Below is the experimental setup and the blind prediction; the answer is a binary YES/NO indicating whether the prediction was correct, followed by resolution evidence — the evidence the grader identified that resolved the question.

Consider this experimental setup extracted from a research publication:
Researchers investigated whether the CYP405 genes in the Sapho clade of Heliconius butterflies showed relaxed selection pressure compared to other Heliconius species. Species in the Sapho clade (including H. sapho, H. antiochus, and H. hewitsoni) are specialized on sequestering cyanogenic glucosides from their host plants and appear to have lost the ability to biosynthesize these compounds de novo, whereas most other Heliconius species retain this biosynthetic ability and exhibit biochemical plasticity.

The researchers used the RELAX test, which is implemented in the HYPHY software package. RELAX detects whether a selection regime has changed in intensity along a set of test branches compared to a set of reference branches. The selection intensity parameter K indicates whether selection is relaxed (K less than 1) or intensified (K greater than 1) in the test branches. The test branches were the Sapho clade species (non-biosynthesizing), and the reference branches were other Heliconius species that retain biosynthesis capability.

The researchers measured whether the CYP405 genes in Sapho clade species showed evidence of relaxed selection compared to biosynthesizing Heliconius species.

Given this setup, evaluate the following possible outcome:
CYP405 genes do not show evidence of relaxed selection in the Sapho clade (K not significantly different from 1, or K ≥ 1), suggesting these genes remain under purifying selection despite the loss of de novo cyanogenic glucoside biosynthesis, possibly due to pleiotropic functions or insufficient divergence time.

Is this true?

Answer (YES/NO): YES